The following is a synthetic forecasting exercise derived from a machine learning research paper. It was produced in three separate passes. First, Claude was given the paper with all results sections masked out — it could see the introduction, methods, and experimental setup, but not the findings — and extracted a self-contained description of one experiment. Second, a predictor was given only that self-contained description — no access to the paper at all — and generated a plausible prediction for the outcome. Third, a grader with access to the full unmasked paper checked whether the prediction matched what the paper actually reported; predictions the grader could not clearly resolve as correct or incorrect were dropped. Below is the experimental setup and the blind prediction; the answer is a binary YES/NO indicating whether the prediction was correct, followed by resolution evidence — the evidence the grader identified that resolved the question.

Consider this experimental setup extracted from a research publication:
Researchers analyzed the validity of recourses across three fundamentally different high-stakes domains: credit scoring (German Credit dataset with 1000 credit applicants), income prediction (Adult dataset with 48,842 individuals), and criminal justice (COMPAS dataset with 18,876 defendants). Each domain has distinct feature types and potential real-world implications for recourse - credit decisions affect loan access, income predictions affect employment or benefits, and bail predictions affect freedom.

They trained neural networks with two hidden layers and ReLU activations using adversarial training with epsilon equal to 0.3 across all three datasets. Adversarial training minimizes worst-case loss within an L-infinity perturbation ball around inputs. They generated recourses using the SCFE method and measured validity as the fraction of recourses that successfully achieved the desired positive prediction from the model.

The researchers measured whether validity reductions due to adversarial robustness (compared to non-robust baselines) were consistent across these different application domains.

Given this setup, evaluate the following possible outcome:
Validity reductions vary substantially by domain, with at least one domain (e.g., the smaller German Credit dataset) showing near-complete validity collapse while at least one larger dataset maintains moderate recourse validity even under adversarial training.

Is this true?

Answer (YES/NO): NO